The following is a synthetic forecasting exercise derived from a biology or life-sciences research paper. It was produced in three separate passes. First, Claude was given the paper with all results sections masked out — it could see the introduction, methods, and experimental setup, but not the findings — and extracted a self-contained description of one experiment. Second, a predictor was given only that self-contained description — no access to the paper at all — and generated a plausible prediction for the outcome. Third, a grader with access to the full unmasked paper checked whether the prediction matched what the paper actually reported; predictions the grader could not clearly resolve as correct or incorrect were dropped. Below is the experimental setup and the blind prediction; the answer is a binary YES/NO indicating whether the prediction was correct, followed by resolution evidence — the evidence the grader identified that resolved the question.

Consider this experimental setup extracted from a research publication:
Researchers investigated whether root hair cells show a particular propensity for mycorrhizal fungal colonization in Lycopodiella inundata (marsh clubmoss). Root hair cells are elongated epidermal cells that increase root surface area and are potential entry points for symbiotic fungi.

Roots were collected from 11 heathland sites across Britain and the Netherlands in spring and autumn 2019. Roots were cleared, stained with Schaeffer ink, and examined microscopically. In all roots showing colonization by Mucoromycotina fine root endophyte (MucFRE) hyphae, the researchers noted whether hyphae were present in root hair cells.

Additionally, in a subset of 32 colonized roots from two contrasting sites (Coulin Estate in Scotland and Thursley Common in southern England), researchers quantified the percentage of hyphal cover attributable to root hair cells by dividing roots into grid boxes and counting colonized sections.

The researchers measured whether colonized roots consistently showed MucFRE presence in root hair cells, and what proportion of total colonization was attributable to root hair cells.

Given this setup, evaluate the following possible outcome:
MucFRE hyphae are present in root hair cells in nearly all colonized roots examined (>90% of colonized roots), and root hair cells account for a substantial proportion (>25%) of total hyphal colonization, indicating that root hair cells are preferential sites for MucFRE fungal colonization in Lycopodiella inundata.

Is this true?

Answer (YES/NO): YES